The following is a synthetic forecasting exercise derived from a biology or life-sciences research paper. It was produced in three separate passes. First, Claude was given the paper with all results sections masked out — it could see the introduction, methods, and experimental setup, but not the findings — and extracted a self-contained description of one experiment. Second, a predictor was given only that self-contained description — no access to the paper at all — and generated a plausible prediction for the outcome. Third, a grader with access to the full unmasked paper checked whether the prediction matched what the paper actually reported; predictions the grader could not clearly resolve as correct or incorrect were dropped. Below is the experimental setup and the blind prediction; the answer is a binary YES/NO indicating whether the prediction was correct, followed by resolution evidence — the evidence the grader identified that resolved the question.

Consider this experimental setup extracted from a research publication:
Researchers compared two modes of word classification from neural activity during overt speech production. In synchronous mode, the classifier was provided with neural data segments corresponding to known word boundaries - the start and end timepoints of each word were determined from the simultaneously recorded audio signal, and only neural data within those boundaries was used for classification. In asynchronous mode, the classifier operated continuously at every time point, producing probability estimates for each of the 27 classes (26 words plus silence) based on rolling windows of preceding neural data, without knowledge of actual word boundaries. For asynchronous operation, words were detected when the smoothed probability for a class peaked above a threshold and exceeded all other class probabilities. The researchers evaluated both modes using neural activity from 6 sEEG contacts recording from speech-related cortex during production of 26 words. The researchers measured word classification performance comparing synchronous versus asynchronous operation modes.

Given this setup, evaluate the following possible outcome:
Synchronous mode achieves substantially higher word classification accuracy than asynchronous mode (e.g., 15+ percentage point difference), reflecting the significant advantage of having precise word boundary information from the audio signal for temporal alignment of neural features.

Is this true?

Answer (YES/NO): YES